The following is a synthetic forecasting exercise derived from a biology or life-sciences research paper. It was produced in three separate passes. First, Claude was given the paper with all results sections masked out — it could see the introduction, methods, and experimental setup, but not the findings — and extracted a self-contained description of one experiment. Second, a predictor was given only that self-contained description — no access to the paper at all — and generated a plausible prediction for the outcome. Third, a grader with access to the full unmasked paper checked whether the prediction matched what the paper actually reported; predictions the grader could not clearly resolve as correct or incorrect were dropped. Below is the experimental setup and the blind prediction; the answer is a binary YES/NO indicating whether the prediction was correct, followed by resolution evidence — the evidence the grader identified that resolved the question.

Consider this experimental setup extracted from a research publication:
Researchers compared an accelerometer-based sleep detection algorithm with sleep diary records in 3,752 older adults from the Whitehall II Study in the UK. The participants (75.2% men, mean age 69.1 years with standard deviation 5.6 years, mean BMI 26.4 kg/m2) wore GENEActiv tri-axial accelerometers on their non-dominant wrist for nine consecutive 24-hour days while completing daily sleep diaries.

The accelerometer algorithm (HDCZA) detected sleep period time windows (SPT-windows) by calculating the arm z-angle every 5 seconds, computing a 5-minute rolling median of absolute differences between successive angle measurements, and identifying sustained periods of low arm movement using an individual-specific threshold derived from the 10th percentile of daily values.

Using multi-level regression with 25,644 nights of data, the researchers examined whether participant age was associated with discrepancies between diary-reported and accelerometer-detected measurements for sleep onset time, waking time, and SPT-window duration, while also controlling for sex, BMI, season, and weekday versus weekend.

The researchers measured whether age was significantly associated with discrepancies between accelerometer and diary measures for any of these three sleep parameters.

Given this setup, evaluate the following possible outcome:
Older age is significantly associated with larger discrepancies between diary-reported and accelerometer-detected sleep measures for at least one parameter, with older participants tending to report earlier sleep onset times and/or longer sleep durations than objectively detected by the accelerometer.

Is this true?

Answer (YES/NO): NO